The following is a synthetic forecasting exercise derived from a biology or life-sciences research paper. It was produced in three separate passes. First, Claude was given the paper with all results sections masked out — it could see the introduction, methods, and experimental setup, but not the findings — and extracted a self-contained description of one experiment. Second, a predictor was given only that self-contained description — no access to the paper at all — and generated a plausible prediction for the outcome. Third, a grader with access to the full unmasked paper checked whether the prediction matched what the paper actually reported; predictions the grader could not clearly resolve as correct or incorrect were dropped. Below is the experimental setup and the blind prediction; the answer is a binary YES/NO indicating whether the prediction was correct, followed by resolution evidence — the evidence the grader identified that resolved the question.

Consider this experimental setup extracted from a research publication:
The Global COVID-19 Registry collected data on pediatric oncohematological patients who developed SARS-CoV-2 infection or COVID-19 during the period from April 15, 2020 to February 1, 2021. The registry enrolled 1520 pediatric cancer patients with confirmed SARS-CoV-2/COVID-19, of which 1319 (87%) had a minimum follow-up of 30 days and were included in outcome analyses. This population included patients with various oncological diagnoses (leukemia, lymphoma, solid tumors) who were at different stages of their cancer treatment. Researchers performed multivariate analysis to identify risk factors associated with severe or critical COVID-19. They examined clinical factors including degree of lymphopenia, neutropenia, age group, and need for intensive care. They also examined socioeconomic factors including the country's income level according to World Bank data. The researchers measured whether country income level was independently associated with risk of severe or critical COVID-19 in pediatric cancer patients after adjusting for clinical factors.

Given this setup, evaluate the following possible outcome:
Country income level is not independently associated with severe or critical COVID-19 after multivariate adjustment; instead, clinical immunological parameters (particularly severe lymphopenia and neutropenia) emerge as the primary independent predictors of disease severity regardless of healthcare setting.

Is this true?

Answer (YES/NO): NO